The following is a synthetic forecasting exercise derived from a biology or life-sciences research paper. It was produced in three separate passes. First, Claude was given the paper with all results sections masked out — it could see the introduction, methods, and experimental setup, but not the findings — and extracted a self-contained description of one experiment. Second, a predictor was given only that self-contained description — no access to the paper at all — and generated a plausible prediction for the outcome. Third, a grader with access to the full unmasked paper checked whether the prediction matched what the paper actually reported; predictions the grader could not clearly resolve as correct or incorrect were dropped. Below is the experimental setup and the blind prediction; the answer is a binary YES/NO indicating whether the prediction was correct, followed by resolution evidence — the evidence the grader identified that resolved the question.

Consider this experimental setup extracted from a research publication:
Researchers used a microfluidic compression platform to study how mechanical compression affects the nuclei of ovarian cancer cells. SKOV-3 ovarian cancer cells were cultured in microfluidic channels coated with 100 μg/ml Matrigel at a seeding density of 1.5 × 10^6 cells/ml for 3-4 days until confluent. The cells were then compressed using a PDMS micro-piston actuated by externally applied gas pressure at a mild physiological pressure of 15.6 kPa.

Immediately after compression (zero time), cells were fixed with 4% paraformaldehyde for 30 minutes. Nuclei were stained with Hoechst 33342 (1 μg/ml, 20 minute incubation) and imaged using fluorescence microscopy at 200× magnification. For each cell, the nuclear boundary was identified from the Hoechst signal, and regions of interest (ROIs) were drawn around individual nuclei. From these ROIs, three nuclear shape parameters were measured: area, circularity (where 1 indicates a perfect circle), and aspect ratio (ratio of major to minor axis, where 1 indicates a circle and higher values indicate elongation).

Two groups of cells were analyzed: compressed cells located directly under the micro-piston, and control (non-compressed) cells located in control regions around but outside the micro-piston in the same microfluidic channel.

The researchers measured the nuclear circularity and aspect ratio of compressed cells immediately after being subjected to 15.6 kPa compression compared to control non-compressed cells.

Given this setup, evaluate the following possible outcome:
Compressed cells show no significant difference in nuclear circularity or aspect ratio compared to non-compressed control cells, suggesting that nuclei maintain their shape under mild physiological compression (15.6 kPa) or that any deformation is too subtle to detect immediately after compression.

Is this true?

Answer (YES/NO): NO